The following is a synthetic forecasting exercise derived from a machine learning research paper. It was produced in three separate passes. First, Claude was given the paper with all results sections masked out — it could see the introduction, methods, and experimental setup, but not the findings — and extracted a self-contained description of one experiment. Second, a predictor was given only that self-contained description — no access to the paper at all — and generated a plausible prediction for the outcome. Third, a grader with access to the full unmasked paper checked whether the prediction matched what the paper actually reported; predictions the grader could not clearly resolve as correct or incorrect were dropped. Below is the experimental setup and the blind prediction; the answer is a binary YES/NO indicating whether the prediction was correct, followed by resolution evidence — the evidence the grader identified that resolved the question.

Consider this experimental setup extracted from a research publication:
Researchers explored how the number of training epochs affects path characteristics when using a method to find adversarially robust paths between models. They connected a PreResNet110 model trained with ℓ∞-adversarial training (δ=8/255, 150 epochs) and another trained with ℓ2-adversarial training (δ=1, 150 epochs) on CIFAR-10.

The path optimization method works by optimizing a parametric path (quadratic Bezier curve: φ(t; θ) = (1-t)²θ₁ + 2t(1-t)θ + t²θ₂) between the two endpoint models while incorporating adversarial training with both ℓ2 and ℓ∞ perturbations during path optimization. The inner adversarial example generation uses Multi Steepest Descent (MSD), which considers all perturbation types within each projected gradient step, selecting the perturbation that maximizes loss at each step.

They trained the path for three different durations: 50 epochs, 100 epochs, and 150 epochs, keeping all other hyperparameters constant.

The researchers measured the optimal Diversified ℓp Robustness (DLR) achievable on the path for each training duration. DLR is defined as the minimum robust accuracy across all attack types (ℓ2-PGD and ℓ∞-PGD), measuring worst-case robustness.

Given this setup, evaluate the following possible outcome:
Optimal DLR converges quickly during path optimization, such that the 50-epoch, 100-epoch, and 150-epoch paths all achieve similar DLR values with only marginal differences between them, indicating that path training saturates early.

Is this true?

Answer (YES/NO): YES